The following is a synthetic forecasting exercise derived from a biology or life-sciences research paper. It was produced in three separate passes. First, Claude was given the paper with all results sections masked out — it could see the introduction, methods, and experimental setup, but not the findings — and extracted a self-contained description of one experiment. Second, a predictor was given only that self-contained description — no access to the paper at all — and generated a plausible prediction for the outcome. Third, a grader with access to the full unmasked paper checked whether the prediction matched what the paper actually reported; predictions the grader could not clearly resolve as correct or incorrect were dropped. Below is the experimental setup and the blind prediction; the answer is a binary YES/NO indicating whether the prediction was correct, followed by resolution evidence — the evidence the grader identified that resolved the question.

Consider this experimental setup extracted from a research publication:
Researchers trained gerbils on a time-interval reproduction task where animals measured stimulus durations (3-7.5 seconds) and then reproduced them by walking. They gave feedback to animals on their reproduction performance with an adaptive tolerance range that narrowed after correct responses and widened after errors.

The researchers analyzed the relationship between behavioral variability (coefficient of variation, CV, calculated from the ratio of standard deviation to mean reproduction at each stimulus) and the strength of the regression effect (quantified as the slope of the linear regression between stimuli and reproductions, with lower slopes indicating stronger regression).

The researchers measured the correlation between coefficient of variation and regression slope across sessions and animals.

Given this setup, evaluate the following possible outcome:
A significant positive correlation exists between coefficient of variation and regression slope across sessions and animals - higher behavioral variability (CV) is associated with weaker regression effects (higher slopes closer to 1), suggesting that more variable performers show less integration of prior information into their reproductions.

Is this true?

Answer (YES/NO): NO